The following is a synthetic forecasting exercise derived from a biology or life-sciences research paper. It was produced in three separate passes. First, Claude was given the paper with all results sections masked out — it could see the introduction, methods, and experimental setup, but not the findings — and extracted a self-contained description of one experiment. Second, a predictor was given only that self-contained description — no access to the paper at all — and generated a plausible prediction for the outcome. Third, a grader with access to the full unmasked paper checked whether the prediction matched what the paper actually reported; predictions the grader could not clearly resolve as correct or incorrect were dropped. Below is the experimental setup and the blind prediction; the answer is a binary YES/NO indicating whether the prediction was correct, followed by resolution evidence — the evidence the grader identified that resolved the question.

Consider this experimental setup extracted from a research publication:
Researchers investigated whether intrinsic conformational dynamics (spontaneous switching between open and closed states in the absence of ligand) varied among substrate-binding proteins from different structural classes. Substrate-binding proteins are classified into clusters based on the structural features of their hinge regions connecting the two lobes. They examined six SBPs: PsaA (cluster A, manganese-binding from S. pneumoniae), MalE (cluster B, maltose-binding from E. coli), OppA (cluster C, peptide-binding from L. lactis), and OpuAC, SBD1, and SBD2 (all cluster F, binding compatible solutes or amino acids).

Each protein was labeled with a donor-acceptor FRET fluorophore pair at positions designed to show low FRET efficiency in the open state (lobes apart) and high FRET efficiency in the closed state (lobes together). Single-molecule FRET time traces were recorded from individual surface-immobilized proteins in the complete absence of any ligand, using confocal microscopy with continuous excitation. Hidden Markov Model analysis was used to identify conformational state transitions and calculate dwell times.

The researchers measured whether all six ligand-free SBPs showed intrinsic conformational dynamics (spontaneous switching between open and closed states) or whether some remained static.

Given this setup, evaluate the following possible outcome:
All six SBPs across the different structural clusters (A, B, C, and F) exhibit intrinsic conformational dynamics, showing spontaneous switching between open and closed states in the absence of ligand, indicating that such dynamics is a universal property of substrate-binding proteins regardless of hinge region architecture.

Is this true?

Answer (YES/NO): NO